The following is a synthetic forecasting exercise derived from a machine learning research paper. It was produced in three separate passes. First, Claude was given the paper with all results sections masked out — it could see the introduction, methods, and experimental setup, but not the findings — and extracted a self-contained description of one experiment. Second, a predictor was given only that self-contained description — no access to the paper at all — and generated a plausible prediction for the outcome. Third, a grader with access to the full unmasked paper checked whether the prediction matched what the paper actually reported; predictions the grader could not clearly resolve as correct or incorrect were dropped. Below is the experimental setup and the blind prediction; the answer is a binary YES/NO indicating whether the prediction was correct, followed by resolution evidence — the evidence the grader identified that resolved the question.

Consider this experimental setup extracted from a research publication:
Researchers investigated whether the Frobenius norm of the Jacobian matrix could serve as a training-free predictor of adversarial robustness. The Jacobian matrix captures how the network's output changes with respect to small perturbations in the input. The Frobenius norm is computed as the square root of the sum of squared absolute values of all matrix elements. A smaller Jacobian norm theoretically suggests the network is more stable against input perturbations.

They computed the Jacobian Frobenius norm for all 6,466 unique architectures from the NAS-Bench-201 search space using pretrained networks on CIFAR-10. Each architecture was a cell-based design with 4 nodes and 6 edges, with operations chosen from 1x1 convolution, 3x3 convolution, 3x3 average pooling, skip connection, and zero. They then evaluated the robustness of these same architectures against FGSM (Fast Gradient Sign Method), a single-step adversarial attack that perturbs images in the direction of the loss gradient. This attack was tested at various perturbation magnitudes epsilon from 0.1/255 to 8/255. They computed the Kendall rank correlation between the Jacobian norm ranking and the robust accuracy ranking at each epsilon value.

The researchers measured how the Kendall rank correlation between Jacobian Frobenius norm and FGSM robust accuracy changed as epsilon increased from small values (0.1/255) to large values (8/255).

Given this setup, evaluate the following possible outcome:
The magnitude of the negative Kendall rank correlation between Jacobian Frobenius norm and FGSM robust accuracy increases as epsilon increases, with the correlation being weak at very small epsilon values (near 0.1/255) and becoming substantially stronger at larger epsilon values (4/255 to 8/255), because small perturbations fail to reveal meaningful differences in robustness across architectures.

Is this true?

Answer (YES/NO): NO